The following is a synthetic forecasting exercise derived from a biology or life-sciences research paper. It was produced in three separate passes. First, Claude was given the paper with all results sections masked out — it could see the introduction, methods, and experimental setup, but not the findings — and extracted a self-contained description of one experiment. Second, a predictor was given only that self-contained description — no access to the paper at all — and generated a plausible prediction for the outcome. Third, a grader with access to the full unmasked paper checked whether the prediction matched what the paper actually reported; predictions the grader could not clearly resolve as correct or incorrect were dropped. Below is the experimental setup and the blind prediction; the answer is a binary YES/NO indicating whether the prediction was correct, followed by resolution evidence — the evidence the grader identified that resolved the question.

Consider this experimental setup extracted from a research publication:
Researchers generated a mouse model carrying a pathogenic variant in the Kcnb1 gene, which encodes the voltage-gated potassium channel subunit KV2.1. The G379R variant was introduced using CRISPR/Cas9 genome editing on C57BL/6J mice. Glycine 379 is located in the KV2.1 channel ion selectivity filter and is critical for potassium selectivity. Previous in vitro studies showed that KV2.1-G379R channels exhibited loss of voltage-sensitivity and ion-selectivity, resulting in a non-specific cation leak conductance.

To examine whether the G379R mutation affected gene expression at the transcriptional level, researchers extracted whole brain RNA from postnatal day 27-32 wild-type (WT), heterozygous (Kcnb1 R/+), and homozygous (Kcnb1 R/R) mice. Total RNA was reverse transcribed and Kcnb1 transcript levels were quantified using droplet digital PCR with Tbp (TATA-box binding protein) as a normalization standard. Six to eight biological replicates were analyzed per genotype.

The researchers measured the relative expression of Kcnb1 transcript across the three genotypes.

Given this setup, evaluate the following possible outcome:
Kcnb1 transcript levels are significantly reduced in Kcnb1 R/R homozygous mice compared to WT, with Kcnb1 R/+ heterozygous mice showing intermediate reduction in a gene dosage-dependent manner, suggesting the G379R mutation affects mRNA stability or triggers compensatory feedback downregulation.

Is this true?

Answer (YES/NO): NO